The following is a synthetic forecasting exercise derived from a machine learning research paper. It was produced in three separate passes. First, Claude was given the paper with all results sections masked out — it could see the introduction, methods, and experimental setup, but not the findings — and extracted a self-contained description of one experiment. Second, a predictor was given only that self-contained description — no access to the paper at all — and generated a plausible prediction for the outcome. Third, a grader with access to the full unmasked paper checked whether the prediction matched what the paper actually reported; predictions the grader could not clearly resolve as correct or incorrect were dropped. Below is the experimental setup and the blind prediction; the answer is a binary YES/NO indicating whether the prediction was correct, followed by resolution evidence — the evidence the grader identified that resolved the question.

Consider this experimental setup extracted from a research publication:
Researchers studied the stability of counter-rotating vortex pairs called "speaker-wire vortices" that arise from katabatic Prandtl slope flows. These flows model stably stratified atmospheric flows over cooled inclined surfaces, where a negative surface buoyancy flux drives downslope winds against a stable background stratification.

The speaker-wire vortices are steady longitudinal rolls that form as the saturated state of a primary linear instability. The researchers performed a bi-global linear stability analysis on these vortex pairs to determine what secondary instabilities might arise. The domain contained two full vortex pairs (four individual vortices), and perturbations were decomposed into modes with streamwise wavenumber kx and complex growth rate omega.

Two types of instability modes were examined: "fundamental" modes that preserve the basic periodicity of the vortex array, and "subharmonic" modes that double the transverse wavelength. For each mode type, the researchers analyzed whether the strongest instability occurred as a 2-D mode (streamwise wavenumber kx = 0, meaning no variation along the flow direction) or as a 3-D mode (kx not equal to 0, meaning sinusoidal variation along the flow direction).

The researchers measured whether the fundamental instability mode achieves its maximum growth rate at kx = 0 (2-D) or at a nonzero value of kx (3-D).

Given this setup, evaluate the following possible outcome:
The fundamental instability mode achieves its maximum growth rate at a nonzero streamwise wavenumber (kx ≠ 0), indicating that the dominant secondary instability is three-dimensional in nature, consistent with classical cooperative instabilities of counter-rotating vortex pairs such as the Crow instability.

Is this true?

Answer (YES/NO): YES